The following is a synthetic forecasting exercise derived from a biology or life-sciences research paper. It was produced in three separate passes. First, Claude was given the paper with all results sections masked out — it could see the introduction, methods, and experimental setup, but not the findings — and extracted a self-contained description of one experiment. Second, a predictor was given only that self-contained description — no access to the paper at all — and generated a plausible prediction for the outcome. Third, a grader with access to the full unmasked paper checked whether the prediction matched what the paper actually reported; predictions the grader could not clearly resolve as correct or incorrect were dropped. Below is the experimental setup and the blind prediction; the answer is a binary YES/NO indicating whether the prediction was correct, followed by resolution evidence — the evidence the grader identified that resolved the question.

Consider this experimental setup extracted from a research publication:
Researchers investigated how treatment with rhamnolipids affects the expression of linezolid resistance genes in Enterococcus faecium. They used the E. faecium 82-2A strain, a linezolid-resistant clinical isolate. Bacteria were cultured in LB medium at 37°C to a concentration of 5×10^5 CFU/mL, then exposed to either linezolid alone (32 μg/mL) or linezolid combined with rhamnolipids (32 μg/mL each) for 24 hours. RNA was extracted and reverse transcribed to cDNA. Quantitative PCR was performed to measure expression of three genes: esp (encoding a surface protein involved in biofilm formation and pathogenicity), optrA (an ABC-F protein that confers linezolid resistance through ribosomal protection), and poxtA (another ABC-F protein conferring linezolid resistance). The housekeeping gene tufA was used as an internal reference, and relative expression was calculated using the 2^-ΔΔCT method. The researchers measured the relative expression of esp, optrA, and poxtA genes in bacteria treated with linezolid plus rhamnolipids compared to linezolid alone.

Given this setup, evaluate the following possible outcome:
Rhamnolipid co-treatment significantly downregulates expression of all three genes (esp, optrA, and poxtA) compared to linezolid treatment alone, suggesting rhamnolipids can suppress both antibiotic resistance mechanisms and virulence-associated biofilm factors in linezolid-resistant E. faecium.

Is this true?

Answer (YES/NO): NO